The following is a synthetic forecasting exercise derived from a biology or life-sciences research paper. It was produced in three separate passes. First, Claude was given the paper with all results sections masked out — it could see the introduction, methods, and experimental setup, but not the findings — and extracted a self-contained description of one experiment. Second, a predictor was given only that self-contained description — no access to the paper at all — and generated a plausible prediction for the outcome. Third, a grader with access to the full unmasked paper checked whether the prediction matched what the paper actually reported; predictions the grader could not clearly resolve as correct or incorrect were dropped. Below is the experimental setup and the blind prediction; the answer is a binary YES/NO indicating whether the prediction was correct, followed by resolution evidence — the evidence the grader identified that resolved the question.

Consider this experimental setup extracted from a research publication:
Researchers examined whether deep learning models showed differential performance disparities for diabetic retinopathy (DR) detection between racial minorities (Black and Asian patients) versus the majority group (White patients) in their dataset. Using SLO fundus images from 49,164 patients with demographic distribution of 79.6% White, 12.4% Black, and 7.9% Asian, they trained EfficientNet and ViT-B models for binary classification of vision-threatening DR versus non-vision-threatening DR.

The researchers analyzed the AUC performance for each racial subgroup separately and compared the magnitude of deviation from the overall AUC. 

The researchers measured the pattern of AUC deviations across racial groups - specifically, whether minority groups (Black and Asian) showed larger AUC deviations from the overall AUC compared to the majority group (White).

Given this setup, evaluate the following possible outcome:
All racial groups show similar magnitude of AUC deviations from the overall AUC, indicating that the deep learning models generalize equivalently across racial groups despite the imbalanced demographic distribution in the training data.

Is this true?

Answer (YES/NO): NO